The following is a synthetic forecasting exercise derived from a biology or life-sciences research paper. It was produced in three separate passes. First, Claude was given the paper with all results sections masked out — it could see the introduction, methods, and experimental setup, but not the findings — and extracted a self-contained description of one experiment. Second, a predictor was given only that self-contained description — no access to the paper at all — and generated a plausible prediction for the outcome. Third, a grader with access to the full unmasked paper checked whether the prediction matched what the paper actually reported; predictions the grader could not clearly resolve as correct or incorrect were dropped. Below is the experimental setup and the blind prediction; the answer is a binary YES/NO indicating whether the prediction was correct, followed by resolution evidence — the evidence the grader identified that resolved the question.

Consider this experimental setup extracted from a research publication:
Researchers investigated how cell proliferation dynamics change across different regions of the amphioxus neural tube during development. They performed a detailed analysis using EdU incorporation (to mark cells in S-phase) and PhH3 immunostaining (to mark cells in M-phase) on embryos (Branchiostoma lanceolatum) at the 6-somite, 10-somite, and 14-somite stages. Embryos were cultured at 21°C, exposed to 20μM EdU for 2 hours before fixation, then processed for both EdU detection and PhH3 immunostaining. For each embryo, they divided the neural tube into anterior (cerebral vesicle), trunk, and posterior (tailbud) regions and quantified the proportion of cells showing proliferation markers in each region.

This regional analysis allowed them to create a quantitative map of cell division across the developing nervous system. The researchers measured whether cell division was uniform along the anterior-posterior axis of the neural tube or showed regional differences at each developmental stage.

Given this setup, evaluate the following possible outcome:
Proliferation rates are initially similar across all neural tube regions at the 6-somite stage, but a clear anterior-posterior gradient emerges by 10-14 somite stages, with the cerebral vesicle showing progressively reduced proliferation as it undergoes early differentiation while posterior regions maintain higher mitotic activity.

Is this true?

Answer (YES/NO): NO